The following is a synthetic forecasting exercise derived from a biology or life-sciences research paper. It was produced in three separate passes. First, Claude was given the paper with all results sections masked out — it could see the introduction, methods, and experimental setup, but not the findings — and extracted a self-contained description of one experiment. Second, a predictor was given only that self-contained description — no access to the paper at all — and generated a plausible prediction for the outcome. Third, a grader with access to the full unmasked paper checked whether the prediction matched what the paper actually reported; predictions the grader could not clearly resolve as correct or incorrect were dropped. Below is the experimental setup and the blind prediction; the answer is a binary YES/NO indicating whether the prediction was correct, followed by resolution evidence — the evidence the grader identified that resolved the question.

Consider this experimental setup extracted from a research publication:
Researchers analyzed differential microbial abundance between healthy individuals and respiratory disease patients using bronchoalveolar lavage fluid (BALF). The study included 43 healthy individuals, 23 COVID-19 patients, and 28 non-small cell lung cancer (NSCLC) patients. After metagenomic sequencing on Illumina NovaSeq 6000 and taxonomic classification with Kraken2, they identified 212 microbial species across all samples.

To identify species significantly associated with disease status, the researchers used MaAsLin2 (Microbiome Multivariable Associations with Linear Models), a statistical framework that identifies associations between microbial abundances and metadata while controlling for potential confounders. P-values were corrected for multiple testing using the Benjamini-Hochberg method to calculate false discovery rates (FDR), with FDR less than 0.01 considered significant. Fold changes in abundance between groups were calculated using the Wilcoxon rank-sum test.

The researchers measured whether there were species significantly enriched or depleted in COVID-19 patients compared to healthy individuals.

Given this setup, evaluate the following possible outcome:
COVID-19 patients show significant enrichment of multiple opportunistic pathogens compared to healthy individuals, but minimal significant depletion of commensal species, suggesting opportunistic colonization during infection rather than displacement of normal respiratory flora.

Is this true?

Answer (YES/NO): NO